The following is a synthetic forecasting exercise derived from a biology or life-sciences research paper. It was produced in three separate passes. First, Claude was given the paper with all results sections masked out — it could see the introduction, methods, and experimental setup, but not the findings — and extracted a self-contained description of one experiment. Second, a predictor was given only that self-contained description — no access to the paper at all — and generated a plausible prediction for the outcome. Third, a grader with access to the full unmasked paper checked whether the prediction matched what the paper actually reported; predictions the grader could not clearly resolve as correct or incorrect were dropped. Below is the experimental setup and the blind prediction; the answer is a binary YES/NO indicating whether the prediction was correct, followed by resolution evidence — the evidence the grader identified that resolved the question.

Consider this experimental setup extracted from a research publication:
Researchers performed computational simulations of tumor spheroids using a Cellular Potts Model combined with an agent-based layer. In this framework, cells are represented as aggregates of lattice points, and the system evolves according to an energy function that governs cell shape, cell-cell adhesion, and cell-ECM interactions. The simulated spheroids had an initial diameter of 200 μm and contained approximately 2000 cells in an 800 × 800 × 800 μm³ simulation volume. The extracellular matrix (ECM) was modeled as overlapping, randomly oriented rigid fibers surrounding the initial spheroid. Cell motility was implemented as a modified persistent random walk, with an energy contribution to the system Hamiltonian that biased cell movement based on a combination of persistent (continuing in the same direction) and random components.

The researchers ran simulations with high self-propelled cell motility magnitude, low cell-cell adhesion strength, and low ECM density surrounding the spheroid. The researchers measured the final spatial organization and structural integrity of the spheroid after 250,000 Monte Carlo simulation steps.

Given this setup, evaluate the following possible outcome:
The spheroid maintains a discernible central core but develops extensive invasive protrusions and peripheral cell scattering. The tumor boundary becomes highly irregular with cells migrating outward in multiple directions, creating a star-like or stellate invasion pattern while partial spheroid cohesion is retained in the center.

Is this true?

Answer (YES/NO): NO